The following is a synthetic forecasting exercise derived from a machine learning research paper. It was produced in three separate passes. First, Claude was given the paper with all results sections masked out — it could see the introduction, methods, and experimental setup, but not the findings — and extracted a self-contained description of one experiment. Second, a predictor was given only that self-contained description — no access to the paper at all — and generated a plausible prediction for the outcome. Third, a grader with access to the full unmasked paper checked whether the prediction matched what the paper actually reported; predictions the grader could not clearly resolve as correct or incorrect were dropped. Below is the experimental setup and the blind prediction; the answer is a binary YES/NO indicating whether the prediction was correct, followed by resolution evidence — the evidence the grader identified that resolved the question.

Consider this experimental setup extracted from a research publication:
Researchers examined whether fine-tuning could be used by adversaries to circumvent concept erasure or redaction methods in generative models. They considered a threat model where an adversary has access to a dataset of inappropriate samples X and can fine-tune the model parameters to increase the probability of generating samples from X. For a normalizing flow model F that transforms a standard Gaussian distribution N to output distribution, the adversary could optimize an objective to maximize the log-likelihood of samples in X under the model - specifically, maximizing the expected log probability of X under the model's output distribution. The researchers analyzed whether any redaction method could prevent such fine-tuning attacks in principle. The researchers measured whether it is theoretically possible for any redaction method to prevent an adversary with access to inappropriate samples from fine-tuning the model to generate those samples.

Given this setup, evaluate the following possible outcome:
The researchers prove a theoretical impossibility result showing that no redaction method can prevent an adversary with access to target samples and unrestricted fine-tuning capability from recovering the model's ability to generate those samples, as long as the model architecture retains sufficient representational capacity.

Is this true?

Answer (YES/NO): NO